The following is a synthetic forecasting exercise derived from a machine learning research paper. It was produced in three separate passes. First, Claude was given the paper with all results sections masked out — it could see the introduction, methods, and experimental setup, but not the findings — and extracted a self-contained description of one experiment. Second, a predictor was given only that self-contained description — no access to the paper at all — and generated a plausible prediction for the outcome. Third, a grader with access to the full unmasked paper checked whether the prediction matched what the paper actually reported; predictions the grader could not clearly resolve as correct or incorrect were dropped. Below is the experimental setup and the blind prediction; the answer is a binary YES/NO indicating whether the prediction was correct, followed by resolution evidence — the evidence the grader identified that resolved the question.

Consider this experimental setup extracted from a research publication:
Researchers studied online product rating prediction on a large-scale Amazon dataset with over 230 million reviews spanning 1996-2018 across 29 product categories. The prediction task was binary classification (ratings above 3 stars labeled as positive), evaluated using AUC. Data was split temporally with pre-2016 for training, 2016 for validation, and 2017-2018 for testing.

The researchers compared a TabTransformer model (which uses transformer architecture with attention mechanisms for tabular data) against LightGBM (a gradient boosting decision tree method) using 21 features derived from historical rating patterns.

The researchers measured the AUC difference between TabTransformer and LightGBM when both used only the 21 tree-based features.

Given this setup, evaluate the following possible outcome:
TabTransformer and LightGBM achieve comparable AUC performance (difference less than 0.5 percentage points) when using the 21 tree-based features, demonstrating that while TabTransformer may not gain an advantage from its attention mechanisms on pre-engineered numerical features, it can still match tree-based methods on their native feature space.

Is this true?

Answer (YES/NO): NO